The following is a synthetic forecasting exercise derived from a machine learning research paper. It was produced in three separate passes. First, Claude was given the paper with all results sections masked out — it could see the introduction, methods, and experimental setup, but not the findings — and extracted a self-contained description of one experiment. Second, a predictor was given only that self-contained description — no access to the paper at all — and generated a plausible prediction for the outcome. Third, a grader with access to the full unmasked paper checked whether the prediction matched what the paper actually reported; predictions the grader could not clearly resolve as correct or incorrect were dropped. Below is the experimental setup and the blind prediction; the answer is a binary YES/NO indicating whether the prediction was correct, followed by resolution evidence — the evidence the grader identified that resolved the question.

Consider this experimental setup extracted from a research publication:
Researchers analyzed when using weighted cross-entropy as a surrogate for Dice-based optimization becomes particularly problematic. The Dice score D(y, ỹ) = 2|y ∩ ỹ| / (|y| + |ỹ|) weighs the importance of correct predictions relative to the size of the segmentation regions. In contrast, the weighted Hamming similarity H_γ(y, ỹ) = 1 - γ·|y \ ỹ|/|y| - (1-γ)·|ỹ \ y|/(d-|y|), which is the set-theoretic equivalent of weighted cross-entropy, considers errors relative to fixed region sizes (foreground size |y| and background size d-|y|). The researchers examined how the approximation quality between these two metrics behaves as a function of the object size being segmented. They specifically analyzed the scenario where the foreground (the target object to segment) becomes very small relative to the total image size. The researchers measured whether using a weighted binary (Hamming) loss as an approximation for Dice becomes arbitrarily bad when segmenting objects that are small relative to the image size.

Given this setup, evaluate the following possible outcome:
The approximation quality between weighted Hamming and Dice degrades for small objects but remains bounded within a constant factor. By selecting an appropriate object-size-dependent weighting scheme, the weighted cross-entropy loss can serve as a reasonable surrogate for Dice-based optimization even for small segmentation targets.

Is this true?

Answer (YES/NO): NO